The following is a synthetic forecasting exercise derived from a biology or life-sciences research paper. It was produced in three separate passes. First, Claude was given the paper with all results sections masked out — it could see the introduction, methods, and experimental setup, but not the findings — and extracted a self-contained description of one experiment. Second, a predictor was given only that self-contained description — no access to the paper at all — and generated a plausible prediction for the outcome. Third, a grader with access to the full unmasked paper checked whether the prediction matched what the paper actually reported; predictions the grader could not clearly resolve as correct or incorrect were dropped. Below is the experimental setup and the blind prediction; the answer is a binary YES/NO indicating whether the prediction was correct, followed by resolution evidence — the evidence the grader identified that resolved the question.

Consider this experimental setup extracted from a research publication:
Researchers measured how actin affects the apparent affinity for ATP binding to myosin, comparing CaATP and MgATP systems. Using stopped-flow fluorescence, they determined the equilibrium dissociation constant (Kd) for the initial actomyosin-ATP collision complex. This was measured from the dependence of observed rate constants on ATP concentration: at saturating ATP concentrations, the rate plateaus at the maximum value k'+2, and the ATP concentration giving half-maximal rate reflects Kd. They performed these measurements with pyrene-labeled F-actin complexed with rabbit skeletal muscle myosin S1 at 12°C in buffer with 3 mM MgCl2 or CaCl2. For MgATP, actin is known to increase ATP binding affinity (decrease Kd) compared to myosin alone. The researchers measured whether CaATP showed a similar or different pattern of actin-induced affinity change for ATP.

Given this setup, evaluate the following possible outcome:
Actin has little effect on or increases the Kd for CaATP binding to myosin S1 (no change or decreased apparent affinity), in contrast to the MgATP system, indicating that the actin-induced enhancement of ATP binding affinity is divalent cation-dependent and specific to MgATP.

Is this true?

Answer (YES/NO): NO